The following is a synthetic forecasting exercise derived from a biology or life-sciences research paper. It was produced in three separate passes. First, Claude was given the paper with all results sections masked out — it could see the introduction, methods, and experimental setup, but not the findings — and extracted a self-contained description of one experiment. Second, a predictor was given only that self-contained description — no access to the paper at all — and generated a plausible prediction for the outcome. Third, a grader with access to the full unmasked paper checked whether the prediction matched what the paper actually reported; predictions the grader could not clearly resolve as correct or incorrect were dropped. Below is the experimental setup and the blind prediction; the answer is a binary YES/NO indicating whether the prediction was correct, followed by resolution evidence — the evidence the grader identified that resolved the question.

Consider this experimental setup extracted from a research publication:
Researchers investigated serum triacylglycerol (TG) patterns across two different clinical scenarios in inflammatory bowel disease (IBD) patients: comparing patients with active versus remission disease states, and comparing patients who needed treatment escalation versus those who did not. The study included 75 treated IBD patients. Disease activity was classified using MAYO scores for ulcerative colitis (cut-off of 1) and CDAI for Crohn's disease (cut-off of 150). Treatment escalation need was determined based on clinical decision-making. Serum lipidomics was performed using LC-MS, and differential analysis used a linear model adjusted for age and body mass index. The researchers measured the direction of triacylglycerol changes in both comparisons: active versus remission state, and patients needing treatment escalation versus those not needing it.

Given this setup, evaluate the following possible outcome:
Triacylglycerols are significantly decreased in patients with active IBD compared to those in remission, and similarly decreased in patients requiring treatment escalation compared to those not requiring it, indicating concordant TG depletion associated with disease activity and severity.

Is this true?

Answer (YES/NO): NO